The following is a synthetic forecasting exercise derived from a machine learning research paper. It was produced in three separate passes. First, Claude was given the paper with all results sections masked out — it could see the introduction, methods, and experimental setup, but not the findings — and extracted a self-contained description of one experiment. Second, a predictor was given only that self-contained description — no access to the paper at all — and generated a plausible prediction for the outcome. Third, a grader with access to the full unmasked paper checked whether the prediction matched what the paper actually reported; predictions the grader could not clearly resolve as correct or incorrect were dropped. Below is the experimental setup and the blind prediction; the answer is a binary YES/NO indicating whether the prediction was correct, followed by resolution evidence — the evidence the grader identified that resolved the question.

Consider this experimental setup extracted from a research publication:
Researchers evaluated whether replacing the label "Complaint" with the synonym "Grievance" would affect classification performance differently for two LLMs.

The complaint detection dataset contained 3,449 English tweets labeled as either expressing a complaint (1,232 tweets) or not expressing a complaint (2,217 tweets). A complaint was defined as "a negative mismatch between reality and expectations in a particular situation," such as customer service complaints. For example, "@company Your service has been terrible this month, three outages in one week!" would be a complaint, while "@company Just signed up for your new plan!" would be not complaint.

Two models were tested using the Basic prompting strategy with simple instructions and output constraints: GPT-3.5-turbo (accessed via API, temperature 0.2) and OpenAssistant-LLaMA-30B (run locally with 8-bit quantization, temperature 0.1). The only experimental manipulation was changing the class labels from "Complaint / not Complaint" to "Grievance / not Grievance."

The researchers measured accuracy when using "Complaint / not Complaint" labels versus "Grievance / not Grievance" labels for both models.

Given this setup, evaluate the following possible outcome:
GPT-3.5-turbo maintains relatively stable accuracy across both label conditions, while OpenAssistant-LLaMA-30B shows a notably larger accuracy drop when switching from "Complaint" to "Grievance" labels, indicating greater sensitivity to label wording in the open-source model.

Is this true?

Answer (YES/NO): NO